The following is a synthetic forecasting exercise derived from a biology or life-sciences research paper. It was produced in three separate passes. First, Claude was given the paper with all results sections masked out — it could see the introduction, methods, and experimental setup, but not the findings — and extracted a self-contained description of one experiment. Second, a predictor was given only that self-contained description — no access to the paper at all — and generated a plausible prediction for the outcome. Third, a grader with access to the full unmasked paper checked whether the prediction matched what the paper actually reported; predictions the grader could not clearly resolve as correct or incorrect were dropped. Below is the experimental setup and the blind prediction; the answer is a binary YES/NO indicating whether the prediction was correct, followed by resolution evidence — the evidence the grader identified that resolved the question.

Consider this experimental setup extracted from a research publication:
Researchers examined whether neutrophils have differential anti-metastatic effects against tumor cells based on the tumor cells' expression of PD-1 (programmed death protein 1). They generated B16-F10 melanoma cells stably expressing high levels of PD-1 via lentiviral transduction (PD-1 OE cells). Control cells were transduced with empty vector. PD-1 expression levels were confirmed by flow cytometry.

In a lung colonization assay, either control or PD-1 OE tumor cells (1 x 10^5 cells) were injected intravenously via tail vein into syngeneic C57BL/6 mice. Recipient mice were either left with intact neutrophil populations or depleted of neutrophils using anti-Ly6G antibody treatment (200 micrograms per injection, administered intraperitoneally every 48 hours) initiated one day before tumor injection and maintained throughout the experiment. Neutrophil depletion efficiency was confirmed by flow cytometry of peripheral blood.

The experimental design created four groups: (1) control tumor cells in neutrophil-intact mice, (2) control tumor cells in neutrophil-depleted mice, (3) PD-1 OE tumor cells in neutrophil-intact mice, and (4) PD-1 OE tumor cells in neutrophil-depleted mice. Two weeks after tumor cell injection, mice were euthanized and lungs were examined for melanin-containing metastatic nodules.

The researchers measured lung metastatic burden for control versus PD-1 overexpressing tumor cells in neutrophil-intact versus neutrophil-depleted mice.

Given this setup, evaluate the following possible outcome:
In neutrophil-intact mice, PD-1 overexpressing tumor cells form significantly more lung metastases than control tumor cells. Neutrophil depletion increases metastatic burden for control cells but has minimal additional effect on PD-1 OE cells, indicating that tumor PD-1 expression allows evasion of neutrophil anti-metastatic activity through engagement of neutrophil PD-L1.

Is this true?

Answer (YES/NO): YES